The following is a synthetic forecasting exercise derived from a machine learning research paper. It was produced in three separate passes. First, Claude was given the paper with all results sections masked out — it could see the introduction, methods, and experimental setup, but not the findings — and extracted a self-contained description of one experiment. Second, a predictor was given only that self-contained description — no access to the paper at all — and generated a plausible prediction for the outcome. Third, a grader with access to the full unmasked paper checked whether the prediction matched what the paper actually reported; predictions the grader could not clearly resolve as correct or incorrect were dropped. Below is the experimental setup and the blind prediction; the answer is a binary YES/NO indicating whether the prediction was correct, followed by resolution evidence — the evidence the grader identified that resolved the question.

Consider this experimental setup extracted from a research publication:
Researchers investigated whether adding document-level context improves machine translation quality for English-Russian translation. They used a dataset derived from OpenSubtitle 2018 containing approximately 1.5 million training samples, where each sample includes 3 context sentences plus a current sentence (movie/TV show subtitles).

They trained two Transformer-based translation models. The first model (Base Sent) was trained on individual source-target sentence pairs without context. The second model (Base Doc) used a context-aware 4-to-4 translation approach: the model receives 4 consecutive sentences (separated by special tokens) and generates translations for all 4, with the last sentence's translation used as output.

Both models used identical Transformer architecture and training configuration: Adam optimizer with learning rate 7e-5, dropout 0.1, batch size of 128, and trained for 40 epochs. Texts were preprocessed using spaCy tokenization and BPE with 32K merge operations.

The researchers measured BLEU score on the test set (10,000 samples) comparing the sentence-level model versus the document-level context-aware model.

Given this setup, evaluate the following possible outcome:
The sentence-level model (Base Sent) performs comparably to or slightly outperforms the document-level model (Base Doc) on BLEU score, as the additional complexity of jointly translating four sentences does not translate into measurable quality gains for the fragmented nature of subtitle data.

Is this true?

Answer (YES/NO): NO